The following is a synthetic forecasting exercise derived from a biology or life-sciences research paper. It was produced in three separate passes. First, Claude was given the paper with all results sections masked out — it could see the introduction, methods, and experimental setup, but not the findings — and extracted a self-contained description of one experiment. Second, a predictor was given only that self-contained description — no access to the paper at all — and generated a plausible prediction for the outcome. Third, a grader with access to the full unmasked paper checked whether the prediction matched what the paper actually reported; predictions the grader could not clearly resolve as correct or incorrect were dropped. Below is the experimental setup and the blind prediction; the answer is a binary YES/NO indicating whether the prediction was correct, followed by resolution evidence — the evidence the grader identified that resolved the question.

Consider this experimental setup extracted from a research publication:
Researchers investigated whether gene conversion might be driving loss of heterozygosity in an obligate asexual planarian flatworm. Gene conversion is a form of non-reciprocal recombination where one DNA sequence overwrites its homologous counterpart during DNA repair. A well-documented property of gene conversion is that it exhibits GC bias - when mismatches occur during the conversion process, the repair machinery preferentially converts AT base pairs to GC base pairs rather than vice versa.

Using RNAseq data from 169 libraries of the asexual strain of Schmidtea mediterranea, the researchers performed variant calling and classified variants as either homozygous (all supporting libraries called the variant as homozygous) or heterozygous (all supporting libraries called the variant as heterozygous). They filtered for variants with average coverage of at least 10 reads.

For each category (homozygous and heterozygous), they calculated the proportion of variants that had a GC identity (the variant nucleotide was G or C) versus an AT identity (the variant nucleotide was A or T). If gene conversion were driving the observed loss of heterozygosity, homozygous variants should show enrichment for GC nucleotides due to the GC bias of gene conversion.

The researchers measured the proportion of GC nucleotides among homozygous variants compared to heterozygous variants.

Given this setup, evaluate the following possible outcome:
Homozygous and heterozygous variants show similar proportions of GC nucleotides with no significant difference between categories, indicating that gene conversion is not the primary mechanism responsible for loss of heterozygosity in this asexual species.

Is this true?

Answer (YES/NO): NO